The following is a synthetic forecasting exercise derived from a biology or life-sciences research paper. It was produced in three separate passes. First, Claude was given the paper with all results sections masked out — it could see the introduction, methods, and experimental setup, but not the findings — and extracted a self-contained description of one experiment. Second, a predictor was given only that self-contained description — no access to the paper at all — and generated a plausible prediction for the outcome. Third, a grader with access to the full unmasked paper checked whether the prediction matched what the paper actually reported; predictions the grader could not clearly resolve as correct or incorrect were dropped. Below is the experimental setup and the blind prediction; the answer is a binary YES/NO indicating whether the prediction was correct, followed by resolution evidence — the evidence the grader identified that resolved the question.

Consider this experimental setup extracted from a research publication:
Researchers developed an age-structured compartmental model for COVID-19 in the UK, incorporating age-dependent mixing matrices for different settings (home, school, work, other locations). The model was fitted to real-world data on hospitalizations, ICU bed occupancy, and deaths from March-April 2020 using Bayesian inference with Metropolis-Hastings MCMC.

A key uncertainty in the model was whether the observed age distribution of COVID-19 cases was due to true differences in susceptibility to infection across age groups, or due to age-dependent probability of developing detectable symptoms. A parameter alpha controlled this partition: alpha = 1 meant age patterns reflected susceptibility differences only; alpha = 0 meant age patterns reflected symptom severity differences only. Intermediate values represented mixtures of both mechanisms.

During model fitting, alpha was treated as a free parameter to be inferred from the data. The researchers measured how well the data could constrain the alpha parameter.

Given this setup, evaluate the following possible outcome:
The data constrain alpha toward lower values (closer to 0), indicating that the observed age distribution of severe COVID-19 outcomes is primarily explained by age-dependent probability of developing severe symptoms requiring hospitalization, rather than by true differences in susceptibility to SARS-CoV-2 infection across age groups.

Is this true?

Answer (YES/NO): NO